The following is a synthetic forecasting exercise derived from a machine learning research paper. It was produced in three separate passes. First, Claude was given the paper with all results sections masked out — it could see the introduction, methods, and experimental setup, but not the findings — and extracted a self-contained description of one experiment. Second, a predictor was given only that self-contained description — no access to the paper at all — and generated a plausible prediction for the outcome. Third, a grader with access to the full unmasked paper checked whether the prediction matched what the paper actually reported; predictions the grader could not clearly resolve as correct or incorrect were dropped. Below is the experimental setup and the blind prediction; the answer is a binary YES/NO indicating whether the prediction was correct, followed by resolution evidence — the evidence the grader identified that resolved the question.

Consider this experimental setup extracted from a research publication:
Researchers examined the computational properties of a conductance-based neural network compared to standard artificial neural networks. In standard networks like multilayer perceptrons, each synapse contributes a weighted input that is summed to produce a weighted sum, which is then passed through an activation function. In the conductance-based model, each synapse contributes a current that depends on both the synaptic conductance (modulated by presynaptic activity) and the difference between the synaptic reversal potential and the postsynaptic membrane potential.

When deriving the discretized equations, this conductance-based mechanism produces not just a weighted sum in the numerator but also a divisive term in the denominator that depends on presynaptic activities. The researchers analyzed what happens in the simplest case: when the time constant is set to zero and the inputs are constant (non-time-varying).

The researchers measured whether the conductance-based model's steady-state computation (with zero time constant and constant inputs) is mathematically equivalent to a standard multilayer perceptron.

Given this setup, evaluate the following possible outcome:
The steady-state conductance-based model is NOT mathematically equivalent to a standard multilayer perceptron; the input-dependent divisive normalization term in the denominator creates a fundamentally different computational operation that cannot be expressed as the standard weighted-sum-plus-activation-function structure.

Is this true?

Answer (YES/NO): YES